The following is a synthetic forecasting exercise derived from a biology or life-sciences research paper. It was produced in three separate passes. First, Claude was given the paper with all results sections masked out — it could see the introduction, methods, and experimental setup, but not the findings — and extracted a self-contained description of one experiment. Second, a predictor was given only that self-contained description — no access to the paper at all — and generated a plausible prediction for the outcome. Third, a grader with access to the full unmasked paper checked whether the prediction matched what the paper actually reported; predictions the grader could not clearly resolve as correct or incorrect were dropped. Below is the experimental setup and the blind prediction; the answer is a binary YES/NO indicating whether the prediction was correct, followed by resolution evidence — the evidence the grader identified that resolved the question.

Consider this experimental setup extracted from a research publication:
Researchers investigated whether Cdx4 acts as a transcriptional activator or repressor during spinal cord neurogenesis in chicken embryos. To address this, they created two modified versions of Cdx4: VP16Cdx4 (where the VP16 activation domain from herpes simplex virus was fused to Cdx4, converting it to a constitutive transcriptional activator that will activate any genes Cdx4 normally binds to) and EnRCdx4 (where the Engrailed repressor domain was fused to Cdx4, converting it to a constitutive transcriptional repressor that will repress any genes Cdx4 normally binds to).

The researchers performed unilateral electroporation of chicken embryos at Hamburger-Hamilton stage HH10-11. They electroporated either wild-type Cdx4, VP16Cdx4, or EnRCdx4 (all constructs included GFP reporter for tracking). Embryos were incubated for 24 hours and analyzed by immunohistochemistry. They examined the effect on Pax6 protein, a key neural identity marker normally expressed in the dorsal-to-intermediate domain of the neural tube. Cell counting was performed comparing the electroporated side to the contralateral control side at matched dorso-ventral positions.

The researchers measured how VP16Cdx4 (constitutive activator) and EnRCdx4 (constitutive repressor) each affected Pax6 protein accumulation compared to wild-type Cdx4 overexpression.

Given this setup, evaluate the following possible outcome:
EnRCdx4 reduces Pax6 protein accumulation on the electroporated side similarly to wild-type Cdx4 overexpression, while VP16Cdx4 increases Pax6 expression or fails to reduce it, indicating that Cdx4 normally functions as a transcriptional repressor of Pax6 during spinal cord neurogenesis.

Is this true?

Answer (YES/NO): NO